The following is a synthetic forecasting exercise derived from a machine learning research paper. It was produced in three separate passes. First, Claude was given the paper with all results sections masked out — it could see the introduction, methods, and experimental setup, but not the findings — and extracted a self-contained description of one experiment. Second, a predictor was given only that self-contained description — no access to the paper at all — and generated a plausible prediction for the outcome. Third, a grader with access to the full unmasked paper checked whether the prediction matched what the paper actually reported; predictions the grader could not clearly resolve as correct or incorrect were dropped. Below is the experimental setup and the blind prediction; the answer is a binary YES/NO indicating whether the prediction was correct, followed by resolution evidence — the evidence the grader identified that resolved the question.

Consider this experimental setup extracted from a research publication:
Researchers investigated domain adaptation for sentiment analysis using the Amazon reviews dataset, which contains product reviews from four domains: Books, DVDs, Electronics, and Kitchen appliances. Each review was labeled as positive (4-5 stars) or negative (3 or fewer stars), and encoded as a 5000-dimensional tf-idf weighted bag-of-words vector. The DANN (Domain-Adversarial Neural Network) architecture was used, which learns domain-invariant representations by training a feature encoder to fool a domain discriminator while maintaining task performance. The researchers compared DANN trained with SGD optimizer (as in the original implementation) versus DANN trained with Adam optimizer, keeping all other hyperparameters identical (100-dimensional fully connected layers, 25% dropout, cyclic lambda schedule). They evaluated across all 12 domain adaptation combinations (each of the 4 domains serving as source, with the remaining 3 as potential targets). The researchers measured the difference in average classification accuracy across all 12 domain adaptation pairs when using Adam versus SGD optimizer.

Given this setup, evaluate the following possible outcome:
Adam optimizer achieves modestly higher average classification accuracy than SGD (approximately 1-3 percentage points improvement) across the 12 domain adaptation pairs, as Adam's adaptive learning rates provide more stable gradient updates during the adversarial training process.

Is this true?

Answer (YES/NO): NO